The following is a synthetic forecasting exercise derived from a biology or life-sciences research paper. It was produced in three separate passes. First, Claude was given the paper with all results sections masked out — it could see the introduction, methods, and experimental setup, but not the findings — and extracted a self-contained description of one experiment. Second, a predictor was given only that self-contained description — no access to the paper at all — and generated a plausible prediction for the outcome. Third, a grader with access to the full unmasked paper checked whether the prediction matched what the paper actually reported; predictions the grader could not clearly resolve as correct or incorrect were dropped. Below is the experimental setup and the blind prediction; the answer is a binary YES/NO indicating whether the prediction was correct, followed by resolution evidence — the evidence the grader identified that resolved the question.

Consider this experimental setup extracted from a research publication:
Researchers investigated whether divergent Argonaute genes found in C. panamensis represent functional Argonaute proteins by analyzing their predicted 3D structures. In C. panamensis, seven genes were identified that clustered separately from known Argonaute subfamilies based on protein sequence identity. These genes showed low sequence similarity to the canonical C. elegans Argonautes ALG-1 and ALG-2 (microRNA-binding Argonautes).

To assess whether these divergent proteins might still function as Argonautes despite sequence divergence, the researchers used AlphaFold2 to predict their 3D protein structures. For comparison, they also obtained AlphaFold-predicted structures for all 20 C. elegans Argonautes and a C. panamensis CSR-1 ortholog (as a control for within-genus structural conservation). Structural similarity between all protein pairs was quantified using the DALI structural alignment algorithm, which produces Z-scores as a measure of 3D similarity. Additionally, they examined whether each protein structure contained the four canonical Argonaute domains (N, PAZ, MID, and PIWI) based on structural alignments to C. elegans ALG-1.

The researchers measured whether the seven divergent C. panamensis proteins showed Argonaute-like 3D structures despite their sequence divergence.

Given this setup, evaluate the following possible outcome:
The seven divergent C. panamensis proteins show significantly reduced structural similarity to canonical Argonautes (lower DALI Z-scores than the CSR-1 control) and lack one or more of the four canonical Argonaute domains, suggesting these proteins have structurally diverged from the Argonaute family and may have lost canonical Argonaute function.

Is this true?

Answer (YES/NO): YES